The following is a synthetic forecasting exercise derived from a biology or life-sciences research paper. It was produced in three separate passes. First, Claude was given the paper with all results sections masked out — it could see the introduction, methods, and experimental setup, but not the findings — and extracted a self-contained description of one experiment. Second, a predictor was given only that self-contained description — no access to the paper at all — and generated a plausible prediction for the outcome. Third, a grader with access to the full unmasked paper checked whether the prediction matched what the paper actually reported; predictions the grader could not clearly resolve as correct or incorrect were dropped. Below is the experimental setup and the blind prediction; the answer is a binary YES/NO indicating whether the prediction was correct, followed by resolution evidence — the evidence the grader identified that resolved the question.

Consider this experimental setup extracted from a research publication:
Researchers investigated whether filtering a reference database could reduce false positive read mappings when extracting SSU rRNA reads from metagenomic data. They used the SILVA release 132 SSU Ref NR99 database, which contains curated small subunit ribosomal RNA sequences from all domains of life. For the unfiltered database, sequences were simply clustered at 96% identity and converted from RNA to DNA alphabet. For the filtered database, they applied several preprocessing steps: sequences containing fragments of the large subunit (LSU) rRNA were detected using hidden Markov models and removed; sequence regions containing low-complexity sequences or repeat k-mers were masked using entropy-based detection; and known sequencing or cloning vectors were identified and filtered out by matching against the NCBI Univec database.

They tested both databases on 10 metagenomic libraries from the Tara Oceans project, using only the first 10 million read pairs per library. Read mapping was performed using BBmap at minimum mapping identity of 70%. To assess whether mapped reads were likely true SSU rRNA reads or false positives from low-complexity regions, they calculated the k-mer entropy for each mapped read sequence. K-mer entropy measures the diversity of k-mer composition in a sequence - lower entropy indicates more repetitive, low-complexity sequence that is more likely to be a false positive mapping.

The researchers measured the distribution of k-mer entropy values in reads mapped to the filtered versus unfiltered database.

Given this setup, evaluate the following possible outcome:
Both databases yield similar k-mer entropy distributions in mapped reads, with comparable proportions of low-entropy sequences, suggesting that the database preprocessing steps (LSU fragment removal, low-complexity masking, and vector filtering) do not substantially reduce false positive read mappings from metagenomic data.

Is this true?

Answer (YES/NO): NO